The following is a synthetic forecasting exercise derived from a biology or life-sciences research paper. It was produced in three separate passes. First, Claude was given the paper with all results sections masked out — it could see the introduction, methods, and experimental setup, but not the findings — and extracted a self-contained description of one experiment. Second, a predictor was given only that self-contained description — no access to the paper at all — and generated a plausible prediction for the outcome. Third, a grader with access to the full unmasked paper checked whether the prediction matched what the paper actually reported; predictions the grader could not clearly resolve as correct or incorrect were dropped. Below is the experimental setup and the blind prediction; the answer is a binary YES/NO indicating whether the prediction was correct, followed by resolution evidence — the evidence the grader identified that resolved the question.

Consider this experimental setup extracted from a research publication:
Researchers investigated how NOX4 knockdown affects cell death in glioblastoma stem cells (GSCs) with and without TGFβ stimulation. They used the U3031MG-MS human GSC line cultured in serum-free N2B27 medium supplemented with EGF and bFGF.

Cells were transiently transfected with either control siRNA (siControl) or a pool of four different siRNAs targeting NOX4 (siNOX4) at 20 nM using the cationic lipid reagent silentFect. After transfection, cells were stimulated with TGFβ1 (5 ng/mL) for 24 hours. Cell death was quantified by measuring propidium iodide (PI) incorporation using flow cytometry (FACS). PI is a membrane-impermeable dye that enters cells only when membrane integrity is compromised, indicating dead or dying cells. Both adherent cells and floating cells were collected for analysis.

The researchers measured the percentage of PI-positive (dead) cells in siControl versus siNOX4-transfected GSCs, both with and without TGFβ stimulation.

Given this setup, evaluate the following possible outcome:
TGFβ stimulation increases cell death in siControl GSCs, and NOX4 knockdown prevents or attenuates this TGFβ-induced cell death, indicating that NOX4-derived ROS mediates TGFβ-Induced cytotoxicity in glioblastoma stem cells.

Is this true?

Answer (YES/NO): NO